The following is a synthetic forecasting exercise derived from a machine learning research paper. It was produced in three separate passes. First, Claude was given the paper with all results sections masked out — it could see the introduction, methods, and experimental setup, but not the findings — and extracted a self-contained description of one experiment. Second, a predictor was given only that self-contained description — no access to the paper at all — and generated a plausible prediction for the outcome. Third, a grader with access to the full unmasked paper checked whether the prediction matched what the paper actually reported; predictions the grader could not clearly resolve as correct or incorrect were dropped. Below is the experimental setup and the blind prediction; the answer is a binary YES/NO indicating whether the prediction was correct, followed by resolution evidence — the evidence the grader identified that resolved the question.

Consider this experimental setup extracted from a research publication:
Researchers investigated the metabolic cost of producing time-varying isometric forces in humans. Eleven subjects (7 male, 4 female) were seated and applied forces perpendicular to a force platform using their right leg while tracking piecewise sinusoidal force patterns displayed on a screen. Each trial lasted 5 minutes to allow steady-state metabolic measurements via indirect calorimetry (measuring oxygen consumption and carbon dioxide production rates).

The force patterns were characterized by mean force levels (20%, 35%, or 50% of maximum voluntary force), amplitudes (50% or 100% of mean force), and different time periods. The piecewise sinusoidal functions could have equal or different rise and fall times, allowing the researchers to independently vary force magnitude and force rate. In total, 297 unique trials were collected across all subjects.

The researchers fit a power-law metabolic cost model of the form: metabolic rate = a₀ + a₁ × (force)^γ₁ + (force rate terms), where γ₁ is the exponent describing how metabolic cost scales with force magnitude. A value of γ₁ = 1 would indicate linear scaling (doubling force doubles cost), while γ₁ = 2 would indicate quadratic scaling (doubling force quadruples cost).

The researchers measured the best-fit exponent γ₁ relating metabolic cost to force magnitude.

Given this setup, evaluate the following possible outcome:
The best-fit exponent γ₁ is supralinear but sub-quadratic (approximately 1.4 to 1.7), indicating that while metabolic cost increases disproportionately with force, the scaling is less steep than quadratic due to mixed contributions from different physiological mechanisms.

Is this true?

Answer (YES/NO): NO